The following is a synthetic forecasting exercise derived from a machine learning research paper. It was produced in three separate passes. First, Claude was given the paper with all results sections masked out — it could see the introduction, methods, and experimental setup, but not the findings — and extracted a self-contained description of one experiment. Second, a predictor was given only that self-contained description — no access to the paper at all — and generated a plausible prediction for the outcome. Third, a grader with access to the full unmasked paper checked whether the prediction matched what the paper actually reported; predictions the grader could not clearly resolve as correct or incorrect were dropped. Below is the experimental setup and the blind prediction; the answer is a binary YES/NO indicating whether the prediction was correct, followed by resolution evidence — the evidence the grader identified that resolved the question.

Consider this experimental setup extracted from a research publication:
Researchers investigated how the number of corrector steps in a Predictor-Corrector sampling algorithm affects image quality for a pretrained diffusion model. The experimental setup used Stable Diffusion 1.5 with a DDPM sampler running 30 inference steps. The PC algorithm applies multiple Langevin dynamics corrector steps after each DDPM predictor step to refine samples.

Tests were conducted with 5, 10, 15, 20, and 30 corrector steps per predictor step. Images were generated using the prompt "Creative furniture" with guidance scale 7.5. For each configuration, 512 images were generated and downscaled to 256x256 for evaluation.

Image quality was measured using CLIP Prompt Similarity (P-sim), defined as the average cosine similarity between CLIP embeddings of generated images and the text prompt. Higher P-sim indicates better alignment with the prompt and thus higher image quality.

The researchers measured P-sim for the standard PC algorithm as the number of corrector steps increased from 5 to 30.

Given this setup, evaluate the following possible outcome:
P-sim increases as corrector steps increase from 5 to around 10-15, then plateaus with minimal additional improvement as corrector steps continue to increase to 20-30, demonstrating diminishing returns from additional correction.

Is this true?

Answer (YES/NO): NO